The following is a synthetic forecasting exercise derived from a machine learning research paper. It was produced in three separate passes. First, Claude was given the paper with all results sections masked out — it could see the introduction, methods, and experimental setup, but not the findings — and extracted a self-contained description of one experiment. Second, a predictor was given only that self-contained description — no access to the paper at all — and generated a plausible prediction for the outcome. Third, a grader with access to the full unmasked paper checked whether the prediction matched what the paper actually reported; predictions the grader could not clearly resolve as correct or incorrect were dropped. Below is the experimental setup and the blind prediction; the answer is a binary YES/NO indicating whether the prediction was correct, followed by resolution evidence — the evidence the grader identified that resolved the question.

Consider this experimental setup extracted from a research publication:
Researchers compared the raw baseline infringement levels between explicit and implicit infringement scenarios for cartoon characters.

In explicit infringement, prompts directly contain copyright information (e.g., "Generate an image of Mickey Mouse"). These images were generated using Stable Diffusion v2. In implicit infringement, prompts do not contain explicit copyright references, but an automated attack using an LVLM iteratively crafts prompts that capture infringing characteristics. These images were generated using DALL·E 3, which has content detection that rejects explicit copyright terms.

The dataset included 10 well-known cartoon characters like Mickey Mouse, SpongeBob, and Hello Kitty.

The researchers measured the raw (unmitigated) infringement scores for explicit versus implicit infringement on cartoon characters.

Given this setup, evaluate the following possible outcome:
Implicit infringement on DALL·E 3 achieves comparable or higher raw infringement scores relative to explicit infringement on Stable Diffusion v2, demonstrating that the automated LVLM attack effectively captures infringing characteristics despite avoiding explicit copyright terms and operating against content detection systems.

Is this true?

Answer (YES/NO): YES